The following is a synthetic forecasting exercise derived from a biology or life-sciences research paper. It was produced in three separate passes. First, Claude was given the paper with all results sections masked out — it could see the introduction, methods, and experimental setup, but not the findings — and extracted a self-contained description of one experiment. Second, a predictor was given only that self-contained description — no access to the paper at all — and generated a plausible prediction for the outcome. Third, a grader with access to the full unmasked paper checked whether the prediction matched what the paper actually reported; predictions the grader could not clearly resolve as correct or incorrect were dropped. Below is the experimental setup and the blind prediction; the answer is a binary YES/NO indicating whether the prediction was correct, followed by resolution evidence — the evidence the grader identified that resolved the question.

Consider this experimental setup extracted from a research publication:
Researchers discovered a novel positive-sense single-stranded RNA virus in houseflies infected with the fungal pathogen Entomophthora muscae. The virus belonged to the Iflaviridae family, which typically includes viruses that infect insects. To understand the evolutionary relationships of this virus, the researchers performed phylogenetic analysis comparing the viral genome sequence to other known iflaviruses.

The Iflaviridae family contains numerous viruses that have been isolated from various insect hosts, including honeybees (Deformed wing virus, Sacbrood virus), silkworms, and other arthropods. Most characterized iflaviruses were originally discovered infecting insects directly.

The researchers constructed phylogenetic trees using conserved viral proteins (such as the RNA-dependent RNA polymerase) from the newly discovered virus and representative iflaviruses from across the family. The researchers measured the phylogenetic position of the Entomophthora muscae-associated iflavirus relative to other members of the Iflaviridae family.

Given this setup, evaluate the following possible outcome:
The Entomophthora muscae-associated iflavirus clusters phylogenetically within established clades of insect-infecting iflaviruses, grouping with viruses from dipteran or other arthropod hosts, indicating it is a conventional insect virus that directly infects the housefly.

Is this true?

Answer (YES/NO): NO